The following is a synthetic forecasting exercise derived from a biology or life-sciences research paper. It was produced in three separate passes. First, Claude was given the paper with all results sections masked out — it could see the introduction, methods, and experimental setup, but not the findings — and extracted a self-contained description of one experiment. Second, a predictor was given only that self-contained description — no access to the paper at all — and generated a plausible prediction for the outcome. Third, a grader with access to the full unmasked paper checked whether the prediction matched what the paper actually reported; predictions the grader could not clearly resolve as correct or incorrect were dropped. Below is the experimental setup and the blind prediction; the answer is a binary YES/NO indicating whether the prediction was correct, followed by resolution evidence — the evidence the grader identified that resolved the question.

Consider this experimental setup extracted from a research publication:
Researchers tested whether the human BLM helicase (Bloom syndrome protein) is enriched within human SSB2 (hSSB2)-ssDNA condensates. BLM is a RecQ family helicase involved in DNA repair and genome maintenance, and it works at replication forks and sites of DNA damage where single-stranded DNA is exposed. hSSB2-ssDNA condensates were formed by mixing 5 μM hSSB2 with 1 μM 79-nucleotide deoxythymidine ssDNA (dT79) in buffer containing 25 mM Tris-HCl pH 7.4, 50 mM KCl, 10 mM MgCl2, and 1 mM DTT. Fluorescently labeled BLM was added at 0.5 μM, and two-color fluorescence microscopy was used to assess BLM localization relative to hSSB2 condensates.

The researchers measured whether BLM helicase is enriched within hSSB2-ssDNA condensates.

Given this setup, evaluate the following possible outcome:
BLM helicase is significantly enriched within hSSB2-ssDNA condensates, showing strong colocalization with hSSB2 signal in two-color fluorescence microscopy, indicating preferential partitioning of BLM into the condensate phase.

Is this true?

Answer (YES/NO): YES